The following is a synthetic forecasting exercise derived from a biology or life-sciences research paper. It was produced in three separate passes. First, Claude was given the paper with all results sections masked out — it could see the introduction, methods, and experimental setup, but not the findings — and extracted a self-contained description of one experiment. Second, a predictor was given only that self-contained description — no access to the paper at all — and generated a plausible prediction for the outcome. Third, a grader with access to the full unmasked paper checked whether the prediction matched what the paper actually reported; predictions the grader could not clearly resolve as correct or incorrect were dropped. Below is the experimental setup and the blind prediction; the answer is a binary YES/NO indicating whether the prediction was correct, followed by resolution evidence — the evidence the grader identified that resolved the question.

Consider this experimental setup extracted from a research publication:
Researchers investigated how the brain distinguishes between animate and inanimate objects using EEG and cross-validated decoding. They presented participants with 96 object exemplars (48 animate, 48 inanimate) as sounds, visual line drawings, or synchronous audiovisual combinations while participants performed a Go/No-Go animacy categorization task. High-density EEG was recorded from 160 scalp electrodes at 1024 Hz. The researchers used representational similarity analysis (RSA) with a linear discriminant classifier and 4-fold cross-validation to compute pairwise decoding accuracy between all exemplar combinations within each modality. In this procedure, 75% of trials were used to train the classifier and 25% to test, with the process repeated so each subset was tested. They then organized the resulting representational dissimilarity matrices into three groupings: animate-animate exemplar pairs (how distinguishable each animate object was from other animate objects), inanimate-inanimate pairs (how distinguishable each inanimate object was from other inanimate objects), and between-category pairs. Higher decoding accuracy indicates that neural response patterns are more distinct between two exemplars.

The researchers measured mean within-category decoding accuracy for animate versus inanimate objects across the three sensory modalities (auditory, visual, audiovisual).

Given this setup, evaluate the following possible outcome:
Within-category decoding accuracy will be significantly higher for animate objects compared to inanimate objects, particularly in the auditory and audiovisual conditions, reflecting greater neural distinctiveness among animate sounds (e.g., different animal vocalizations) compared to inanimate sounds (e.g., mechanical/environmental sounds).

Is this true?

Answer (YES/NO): NO